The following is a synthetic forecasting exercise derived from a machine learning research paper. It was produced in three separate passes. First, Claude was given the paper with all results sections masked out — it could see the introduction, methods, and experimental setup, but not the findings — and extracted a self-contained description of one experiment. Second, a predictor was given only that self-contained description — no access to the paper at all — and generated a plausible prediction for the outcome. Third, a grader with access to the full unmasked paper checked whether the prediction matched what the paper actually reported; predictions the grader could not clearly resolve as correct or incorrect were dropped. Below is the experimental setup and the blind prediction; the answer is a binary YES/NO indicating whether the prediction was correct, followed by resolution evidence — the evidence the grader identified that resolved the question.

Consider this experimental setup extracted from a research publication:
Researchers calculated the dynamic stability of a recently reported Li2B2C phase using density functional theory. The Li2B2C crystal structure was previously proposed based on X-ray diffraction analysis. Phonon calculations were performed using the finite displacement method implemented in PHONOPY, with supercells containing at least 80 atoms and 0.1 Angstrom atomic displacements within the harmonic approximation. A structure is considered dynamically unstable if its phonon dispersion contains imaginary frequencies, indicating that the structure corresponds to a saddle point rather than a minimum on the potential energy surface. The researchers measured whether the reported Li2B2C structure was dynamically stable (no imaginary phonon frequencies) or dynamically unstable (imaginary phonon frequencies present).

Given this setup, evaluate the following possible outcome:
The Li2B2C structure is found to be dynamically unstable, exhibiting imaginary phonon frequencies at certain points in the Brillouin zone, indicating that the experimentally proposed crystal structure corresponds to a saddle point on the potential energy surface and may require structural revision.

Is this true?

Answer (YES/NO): YES